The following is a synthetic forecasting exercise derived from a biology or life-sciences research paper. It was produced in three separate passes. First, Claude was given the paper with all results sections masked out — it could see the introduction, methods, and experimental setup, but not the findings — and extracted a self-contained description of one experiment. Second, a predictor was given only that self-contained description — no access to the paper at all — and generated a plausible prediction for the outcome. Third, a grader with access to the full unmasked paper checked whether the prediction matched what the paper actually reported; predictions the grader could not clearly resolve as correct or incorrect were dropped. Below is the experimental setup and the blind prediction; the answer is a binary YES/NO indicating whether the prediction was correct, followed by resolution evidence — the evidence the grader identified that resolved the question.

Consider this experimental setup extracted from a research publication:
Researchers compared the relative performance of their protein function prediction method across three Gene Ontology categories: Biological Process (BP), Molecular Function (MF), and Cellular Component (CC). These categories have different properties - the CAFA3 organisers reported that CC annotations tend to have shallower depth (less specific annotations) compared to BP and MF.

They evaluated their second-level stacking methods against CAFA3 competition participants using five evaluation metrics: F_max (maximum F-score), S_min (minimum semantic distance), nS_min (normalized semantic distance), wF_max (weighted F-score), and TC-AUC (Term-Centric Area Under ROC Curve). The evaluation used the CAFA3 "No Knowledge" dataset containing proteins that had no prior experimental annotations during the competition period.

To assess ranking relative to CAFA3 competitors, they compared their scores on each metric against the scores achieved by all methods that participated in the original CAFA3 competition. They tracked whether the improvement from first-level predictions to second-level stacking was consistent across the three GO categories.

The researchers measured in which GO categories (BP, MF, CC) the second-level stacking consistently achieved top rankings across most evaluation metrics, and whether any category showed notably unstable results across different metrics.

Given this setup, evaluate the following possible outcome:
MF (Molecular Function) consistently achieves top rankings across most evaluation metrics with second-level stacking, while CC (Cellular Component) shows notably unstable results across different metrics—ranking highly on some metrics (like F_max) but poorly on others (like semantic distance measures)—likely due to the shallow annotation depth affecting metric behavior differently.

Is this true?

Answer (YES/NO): NO